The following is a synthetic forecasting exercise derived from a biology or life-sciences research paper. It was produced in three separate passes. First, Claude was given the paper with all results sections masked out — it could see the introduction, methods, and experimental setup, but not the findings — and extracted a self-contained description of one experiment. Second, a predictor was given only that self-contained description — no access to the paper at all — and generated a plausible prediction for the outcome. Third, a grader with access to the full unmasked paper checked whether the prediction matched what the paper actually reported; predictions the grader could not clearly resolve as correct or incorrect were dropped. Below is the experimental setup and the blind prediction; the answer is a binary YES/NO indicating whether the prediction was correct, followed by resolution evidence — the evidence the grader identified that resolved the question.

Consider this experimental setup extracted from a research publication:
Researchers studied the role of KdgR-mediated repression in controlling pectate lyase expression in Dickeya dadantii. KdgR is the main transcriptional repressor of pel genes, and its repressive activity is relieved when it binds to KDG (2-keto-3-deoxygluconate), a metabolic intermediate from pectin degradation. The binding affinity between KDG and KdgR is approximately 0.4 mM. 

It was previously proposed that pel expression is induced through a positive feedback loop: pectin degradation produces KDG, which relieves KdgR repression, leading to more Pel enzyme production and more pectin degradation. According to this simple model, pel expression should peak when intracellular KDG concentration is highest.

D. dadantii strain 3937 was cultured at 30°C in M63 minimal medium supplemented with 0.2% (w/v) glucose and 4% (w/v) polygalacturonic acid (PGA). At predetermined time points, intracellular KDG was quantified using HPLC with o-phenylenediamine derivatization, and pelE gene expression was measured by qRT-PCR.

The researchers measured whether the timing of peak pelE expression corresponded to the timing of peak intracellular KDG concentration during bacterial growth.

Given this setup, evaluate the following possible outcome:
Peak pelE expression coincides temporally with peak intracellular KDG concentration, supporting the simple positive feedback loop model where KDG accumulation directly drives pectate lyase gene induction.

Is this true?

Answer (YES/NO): NO